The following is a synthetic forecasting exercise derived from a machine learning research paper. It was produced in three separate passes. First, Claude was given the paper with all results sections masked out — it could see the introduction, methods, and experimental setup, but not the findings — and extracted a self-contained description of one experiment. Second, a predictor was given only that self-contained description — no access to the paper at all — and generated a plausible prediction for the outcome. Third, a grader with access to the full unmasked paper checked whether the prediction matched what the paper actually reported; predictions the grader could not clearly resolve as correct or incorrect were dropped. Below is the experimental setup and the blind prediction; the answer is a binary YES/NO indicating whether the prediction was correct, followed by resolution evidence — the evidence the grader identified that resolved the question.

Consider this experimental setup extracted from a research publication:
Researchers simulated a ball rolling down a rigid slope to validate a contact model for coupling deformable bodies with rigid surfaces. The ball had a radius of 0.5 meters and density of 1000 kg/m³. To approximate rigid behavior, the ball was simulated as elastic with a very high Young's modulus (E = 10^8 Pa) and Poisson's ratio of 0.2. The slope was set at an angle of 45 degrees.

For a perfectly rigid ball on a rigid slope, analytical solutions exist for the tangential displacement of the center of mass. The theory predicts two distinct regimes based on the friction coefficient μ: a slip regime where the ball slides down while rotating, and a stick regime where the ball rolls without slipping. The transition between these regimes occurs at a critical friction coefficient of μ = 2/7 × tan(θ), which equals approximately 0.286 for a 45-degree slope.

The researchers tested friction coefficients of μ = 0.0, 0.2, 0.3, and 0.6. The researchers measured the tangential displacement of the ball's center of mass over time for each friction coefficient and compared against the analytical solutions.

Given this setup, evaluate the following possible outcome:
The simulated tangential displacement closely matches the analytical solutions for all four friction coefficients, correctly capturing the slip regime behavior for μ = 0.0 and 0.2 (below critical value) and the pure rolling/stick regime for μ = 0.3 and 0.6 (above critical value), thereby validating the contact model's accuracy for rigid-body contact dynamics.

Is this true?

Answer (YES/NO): YES